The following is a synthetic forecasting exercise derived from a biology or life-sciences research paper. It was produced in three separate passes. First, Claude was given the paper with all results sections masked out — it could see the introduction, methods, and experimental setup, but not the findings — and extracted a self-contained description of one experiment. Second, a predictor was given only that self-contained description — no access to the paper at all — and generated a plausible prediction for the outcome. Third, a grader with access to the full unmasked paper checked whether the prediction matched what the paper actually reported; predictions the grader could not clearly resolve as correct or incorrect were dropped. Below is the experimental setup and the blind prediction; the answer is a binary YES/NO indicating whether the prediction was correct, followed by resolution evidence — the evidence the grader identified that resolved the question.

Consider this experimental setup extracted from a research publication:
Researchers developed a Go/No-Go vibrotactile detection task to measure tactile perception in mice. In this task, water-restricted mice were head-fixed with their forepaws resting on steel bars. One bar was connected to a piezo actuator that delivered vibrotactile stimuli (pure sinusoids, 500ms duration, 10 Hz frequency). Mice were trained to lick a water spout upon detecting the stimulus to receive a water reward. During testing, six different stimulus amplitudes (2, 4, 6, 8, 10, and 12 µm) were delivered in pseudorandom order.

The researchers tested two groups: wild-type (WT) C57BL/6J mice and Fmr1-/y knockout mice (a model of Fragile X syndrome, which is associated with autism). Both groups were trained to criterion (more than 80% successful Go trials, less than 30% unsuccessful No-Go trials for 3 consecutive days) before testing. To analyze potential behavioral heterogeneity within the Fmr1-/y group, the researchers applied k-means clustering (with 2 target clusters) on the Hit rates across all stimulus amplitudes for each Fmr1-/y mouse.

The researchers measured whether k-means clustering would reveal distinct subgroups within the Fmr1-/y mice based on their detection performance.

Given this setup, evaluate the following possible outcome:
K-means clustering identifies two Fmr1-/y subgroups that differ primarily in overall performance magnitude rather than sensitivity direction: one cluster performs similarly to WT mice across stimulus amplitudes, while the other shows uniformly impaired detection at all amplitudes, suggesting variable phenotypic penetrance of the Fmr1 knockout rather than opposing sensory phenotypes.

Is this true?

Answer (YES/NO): YES